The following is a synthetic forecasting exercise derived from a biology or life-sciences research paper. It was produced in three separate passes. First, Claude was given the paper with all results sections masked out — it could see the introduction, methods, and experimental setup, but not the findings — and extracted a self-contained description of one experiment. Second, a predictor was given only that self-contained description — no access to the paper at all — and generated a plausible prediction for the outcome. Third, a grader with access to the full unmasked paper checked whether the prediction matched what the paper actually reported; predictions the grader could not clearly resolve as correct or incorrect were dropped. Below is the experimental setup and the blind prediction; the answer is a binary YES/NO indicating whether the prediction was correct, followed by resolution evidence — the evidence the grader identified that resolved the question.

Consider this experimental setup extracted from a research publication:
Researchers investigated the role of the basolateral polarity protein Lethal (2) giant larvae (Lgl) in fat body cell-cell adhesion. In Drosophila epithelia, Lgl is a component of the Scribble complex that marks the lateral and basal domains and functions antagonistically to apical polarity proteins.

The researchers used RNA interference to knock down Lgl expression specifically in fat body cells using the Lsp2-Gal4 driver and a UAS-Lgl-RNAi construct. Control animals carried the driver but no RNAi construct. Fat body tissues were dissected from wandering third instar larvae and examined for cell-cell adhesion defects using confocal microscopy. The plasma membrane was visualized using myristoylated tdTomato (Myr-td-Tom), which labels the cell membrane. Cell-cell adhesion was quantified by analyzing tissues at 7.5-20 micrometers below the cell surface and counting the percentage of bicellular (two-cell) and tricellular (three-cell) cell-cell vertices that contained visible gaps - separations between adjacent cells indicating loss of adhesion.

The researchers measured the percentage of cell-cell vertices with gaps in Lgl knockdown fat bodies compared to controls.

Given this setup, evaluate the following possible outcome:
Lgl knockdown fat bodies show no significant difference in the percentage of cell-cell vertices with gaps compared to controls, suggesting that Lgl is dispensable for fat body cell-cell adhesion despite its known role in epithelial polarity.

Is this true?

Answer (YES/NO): NO